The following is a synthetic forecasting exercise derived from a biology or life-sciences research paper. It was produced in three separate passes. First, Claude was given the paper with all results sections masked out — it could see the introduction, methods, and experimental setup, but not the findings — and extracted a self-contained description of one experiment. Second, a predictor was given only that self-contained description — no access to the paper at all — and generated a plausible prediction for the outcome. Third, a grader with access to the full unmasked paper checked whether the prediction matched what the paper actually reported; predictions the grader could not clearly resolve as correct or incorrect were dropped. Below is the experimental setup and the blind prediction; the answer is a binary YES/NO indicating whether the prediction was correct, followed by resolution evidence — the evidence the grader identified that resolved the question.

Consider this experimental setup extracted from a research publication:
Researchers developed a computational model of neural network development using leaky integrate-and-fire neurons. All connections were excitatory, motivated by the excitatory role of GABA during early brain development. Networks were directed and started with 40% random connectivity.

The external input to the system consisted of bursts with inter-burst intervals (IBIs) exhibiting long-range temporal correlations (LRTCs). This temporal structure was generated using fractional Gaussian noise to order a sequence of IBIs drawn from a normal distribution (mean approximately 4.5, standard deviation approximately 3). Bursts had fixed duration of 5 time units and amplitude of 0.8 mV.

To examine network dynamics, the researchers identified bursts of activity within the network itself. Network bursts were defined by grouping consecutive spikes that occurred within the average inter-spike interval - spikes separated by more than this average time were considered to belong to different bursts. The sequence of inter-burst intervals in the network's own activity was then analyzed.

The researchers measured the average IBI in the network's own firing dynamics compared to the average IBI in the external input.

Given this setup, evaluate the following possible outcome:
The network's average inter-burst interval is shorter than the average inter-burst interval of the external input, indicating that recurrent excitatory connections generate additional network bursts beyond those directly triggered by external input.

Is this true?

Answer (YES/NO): YES